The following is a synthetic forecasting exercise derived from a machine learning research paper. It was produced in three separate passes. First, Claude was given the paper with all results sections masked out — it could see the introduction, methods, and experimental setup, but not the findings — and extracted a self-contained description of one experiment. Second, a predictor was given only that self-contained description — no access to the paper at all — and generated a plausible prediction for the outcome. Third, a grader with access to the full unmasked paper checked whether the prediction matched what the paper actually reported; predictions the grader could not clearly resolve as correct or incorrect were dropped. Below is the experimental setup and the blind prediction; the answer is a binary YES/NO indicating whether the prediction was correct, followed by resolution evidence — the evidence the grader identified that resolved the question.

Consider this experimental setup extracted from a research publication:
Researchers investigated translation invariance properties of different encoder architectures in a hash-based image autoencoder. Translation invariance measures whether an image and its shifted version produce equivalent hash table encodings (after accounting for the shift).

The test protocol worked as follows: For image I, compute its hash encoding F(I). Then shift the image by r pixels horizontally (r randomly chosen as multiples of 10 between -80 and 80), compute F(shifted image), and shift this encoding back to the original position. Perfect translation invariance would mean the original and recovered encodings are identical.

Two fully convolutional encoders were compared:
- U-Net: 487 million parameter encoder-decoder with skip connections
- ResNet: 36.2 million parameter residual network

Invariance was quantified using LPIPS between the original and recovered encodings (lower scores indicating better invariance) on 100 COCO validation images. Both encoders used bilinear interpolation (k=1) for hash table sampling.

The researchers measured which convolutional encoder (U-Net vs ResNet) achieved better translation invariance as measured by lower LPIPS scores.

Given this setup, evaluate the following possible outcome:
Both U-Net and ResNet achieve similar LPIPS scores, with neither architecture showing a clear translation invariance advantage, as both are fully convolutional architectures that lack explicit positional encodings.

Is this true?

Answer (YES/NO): NO